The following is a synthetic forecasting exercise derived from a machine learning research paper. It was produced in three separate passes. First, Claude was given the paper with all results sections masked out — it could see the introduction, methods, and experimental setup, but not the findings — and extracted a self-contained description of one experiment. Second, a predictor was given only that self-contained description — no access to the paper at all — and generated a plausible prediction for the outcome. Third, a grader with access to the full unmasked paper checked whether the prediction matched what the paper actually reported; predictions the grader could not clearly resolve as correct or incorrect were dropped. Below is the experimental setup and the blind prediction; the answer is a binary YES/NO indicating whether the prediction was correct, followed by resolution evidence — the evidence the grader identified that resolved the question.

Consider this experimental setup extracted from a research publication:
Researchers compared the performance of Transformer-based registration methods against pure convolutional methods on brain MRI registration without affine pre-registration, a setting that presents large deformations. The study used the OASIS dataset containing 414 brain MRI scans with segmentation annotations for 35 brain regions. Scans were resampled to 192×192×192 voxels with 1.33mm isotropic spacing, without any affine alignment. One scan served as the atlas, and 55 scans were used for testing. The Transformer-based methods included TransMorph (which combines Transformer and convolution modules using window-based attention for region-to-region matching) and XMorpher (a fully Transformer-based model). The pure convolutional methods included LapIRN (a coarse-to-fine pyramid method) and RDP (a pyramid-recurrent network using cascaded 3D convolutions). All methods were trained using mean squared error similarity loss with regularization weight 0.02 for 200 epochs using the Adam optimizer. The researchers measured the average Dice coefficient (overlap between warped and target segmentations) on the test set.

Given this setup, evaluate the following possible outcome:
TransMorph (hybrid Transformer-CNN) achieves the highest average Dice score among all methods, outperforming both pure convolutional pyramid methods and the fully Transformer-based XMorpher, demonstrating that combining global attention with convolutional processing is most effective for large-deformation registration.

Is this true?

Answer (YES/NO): NO